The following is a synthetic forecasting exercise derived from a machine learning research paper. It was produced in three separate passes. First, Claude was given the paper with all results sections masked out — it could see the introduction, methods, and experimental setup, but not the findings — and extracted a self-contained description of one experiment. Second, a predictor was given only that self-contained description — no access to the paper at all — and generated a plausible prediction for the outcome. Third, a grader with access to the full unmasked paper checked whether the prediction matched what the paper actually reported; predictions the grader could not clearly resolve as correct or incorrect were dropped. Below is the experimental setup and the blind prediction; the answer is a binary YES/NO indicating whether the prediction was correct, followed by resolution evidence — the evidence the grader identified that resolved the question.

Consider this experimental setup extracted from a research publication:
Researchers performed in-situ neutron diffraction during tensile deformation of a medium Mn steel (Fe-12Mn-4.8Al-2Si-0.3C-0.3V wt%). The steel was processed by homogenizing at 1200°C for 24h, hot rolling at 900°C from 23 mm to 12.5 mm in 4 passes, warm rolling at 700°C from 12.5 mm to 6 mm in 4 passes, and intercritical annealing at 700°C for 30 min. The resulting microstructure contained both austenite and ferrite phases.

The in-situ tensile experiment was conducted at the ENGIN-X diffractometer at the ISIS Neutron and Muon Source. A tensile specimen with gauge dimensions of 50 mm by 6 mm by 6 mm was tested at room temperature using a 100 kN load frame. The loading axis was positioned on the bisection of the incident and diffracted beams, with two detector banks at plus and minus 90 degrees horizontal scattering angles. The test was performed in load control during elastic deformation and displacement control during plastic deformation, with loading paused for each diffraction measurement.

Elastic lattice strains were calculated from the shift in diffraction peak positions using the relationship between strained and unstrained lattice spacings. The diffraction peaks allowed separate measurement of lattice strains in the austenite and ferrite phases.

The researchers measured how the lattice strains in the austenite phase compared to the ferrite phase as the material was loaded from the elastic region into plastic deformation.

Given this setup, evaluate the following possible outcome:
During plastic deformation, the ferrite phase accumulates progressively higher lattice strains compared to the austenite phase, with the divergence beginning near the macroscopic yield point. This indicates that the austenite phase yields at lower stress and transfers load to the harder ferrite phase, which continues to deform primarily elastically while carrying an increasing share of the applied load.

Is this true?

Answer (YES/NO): NO